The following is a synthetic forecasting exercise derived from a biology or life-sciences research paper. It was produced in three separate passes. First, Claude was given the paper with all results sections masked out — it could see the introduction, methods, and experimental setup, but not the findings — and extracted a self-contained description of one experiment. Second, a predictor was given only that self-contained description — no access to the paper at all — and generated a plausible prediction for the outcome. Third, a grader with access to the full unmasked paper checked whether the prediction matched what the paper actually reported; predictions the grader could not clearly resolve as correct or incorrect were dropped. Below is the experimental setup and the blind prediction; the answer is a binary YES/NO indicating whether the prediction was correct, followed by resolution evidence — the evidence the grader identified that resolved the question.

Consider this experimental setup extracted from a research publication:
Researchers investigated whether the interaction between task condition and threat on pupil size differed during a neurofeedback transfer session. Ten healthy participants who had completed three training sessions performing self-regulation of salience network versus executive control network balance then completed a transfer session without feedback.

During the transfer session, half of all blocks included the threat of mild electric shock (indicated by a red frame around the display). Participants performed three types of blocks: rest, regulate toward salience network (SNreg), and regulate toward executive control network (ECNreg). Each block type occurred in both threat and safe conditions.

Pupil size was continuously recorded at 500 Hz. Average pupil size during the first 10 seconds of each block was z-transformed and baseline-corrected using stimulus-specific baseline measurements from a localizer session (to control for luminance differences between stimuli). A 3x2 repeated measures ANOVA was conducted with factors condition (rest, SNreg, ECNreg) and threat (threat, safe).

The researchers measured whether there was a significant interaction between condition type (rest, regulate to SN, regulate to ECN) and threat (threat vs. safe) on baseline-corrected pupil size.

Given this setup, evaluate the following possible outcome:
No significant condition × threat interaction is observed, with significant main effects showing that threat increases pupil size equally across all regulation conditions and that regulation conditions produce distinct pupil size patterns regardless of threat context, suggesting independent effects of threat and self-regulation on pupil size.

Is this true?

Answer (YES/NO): NO